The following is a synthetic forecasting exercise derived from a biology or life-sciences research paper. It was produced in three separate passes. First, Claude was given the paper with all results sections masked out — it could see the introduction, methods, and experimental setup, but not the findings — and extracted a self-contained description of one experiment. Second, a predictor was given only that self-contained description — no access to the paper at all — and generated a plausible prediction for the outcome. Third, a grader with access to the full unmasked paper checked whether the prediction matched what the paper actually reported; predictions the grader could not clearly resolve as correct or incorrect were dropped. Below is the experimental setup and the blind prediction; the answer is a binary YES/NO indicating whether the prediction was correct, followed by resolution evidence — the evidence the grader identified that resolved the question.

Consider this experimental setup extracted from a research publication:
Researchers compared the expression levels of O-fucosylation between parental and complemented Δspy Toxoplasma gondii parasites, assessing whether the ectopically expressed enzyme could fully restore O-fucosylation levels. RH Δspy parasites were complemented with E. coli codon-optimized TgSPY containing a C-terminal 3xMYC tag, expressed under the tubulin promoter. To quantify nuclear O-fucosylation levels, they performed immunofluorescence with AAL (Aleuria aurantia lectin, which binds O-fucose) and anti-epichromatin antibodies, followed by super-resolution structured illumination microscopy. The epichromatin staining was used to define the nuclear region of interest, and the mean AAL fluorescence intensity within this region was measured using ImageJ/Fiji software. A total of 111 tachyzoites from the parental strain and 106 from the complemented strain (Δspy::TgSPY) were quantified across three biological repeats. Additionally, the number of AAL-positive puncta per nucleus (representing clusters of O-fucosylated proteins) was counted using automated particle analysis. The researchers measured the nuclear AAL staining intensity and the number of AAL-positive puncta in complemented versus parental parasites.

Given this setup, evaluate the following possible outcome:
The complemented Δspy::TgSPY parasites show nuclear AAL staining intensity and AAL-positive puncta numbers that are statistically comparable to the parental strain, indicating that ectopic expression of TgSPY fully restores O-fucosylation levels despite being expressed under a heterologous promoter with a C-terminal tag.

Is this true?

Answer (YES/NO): NO